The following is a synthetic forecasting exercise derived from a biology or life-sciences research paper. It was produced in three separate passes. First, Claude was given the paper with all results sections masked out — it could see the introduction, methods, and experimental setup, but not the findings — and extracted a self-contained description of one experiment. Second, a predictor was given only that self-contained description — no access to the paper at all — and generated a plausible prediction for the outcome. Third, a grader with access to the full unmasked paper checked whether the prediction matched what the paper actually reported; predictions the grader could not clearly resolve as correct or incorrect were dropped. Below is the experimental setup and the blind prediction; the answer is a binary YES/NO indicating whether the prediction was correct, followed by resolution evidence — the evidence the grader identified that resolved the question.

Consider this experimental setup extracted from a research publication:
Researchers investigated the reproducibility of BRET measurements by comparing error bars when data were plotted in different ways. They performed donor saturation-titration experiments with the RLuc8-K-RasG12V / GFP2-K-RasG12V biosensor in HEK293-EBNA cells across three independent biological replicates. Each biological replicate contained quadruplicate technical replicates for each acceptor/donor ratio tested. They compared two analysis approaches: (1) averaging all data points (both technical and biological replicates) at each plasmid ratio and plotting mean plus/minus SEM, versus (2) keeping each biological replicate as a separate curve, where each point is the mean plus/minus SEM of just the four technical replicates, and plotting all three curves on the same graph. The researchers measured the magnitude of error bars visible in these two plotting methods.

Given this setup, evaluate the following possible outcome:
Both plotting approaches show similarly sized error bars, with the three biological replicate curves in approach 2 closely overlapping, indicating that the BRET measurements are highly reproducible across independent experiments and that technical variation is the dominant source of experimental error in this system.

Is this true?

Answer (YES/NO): NO